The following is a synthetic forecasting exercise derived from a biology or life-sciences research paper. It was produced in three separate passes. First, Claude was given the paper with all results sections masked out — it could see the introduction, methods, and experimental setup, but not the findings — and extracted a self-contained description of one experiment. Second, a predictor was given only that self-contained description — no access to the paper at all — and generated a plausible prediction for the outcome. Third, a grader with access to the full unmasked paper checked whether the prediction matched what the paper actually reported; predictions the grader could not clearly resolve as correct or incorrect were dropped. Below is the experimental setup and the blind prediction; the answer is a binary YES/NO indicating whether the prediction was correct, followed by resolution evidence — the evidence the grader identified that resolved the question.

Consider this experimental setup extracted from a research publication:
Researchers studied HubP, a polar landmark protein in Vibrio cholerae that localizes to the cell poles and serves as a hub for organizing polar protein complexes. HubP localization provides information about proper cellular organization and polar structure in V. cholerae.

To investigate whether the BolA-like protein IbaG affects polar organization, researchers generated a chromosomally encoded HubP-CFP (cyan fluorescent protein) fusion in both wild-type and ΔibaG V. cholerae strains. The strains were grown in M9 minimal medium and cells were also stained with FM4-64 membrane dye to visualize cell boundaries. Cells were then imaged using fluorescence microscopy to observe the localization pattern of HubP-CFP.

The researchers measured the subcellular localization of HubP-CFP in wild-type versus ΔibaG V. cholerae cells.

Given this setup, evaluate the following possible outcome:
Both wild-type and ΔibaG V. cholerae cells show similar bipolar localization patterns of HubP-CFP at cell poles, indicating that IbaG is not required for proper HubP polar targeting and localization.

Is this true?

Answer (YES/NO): NO